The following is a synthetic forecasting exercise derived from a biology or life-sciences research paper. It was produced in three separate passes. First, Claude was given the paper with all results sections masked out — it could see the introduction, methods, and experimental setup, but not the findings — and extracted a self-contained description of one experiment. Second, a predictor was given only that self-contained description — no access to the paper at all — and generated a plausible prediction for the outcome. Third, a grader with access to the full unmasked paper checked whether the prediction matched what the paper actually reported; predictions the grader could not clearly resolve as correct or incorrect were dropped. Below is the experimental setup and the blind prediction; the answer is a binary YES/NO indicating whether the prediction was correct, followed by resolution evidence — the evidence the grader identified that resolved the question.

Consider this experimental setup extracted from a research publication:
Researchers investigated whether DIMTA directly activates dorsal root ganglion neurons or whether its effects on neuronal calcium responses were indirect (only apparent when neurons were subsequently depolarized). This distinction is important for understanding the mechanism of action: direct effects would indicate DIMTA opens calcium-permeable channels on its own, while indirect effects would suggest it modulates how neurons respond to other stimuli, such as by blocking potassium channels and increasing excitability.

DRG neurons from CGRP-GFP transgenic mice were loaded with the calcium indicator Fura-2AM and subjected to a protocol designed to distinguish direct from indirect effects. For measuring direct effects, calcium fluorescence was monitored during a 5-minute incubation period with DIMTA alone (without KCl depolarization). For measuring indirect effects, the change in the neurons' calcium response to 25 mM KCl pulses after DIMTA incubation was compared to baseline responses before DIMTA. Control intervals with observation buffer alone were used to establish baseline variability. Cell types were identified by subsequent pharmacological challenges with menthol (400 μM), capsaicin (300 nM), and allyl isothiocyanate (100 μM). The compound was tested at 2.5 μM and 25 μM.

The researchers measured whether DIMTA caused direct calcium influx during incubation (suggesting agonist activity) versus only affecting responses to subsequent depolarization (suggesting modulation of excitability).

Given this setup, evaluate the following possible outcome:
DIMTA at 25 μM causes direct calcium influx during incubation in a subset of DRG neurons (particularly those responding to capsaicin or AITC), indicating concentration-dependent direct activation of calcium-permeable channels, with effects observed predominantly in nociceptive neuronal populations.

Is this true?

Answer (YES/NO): NO